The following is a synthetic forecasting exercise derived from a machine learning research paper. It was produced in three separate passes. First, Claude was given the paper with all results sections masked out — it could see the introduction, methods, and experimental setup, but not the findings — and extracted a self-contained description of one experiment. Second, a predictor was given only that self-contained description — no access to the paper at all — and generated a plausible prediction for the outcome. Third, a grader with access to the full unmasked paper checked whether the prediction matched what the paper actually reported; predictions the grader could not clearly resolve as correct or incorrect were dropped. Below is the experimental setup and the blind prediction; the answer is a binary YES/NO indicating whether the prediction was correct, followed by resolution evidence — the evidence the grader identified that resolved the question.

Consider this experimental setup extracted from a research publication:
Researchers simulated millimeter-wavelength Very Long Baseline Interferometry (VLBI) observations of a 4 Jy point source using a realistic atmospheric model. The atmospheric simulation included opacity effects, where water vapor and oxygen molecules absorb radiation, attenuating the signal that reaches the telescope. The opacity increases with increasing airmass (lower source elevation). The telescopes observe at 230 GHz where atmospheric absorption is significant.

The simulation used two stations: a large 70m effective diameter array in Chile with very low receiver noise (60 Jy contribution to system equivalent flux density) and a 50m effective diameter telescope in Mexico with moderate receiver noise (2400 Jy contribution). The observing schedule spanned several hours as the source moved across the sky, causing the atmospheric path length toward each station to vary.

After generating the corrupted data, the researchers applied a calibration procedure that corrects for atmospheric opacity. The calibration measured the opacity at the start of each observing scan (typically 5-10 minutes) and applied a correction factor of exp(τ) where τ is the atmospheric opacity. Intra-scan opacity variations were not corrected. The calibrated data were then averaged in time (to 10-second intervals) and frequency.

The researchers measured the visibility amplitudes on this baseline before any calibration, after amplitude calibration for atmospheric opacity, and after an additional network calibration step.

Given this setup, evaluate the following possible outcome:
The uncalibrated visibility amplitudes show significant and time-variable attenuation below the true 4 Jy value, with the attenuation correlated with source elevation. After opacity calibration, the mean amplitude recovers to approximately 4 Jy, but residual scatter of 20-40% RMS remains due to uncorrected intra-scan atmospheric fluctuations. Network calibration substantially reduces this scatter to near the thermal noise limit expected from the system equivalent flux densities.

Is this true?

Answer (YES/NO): NO